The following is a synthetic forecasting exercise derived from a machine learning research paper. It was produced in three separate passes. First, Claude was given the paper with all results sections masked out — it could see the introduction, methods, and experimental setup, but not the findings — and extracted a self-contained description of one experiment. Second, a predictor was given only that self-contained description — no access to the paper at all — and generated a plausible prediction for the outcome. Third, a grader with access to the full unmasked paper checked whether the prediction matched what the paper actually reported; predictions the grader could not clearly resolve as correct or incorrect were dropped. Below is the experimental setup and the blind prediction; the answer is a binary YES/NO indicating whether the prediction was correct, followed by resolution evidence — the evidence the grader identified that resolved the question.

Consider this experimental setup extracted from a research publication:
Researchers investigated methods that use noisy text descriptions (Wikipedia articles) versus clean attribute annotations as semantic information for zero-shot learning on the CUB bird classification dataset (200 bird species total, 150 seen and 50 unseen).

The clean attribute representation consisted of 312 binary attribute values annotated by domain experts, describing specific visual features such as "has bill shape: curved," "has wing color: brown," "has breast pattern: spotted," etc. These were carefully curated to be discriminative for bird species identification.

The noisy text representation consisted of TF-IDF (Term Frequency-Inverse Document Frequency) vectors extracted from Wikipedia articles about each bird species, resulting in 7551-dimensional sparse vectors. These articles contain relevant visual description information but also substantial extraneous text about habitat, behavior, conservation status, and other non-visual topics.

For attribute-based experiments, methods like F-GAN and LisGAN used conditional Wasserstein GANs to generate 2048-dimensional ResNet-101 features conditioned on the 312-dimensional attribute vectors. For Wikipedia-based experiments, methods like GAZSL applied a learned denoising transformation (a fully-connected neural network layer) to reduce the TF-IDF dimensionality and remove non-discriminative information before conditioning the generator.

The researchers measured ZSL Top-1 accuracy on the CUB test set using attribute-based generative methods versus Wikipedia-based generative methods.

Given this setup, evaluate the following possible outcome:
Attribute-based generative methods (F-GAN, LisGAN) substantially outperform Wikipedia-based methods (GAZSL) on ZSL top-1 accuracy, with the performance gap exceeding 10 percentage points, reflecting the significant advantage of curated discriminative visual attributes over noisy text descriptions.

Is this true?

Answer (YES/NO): YES